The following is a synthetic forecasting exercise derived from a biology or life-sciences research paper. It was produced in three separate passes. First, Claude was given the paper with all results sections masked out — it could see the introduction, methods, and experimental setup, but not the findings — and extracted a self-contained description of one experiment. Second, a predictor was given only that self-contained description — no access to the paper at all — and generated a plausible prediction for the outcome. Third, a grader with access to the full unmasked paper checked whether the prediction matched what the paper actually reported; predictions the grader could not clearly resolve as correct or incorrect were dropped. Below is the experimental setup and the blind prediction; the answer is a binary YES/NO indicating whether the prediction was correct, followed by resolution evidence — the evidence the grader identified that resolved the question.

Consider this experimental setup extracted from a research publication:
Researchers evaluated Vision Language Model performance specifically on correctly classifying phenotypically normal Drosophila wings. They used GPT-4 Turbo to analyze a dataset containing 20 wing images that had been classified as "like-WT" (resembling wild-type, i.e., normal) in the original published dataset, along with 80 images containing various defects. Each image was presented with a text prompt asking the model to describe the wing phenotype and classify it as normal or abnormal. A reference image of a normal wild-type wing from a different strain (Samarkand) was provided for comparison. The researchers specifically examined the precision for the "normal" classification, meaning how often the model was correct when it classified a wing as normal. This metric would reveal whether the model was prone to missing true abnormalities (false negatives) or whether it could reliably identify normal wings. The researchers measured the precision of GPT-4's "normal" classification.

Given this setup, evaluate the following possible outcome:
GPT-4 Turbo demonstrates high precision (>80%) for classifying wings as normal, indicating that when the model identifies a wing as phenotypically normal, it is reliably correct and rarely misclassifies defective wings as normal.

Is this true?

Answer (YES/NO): NO